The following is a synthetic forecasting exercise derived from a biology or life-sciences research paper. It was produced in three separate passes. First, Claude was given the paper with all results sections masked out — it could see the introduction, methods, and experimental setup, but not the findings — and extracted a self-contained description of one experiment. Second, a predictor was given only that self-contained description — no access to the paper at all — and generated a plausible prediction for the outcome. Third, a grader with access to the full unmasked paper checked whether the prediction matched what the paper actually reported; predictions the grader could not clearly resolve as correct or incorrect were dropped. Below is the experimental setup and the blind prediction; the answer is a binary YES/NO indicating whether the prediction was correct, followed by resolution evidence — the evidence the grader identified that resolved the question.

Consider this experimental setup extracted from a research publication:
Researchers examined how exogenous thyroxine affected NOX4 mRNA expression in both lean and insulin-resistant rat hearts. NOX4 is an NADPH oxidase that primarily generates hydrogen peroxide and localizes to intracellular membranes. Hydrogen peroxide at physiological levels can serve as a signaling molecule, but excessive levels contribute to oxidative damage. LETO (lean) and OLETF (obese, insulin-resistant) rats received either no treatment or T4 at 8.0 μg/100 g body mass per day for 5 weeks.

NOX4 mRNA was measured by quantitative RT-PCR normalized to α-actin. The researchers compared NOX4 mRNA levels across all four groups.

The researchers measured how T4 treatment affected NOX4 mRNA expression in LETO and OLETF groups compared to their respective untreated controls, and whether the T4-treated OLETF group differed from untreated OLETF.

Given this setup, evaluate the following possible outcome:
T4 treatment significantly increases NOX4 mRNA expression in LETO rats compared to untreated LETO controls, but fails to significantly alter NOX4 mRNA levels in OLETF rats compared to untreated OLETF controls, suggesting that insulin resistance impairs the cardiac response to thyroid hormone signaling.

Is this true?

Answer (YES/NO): NO